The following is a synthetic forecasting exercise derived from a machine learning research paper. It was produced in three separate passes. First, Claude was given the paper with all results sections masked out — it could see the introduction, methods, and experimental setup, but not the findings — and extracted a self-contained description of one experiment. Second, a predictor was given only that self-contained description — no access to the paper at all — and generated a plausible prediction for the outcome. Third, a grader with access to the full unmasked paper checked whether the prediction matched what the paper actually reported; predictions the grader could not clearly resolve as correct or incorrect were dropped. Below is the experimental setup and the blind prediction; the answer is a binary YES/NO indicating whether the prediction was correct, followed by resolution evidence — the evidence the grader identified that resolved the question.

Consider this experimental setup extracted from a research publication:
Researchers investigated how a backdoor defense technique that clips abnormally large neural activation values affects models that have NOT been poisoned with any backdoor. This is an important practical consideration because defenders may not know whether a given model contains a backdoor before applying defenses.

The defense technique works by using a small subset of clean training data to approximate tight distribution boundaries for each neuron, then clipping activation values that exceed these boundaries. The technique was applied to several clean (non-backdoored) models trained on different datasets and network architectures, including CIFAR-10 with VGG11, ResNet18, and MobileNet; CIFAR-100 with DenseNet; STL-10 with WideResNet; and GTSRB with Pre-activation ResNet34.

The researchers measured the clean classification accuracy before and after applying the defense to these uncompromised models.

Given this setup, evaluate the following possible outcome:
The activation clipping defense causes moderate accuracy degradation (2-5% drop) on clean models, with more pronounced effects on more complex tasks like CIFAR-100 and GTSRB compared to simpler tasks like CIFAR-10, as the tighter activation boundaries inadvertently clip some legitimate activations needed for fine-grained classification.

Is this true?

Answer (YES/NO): NO